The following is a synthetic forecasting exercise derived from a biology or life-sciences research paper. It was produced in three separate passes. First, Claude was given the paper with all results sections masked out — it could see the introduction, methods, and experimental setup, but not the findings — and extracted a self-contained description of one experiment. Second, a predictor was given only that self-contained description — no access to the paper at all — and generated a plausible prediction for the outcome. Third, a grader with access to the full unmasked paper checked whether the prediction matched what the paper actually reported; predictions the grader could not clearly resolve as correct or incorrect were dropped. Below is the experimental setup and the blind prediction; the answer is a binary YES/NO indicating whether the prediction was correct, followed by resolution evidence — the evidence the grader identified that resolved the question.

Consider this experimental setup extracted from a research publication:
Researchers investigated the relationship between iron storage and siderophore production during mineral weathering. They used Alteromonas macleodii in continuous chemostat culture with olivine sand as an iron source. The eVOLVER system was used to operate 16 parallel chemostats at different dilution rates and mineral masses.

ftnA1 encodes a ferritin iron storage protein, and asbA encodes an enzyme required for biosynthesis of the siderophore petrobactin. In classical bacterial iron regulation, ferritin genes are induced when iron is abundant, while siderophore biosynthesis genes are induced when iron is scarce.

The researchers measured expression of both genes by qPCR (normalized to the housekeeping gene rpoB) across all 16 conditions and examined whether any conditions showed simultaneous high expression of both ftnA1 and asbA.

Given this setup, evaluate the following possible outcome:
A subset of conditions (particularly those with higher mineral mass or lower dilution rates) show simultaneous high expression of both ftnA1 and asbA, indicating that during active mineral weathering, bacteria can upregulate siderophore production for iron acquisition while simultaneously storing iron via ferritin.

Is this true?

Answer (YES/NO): NO